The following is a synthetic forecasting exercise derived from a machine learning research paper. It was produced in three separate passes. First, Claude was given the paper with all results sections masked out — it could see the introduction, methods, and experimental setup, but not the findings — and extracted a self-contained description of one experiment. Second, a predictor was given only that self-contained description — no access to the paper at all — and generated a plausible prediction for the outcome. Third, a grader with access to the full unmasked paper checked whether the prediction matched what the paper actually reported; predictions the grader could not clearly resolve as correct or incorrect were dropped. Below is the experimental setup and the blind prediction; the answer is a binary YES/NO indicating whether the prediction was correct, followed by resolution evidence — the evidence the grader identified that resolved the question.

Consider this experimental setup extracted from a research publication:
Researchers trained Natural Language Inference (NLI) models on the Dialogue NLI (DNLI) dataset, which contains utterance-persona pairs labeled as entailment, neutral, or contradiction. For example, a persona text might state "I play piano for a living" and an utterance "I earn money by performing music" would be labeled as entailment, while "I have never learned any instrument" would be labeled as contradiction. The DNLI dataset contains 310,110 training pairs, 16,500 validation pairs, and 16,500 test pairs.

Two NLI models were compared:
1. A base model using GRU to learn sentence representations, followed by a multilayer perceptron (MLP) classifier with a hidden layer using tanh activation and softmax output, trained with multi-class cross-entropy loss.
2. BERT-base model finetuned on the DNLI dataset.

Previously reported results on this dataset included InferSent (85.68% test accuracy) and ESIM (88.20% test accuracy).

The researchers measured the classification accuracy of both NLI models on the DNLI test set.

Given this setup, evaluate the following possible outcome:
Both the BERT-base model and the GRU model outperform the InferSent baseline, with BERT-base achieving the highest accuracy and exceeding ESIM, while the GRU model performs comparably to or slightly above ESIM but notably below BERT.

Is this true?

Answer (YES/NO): NO